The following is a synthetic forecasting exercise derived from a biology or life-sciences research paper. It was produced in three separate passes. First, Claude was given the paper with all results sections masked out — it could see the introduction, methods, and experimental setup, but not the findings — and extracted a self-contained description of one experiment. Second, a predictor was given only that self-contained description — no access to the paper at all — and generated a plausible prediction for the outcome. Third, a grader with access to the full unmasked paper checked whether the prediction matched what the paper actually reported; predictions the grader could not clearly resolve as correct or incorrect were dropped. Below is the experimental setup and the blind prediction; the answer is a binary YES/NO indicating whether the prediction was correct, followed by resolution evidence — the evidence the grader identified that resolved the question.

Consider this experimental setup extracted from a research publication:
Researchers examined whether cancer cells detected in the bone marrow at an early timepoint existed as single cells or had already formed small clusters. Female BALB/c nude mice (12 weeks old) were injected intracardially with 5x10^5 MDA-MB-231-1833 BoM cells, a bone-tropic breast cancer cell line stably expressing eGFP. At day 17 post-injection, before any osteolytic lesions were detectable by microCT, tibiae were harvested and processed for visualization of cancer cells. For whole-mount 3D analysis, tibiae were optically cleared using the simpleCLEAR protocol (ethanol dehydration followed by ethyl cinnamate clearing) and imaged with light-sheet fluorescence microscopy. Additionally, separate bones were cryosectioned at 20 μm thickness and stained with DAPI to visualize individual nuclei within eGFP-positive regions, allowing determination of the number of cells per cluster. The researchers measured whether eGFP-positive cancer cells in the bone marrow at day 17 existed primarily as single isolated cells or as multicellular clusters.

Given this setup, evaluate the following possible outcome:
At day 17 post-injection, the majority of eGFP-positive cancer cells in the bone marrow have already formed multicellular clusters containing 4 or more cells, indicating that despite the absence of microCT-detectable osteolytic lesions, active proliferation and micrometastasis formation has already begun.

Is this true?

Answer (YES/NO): NO